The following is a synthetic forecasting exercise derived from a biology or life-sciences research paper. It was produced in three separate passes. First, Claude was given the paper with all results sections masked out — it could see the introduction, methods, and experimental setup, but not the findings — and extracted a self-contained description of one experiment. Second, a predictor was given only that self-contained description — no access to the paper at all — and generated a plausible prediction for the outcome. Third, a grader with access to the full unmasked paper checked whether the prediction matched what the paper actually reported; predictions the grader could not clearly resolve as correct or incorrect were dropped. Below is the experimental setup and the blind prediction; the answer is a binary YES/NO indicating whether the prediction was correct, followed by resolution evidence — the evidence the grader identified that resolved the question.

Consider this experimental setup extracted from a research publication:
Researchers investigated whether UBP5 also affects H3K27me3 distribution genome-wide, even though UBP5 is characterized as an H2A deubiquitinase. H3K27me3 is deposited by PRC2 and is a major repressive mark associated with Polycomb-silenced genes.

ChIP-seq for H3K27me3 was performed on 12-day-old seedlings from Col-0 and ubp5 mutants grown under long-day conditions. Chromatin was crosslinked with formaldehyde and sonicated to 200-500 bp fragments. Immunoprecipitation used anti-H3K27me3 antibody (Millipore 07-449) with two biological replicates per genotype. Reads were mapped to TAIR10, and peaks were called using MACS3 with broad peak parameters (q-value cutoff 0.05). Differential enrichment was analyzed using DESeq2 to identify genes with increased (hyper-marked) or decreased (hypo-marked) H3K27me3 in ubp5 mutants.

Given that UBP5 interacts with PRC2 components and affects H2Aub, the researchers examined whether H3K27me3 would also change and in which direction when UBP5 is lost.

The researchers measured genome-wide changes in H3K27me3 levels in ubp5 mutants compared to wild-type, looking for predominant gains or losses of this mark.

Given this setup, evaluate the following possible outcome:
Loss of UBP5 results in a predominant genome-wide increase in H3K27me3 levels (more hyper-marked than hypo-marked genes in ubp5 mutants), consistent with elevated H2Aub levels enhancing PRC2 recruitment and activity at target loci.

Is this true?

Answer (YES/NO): YES